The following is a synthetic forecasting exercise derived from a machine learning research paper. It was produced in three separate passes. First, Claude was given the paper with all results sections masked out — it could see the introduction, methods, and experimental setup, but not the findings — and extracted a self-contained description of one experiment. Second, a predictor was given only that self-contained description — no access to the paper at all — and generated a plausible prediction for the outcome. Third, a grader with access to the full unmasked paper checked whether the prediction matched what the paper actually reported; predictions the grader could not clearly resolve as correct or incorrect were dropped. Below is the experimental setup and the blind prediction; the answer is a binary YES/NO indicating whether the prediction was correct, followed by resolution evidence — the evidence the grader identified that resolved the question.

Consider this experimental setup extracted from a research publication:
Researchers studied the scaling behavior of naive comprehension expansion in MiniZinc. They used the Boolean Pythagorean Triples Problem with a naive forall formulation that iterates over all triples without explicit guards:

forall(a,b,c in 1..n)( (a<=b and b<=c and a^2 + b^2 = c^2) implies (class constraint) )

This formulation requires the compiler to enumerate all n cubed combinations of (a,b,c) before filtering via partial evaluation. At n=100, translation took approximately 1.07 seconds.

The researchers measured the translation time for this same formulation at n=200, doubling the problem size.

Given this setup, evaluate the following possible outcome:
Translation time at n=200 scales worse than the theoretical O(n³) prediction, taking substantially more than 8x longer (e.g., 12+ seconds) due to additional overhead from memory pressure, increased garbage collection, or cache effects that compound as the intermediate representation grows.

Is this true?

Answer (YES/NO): NO